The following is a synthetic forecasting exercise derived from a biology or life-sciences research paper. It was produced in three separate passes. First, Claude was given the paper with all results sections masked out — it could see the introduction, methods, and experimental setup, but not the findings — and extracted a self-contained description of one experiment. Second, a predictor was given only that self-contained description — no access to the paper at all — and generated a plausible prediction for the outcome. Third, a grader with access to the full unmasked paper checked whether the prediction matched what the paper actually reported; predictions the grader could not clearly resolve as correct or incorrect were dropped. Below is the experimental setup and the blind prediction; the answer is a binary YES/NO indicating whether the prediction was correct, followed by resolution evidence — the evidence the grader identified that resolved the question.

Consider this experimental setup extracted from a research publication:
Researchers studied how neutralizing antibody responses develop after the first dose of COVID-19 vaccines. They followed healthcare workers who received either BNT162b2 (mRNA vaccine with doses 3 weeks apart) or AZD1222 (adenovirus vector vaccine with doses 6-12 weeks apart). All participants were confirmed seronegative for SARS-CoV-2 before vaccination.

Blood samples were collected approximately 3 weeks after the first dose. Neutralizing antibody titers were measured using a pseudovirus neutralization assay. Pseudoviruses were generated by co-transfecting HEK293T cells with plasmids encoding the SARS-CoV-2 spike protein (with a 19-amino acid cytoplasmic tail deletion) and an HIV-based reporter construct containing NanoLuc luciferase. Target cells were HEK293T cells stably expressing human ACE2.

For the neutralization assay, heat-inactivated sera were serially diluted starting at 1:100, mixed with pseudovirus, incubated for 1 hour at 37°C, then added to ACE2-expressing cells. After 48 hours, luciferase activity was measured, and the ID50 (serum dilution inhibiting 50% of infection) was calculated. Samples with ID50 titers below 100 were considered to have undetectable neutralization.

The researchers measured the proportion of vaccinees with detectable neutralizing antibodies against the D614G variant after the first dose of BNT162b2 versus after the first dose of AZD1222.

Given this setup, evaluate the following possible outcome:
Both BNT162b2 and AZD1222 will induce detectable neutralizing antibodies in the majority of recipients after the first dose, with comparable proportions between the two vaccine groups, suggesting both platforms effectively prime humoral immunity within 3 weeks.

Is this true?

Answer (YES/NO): NO